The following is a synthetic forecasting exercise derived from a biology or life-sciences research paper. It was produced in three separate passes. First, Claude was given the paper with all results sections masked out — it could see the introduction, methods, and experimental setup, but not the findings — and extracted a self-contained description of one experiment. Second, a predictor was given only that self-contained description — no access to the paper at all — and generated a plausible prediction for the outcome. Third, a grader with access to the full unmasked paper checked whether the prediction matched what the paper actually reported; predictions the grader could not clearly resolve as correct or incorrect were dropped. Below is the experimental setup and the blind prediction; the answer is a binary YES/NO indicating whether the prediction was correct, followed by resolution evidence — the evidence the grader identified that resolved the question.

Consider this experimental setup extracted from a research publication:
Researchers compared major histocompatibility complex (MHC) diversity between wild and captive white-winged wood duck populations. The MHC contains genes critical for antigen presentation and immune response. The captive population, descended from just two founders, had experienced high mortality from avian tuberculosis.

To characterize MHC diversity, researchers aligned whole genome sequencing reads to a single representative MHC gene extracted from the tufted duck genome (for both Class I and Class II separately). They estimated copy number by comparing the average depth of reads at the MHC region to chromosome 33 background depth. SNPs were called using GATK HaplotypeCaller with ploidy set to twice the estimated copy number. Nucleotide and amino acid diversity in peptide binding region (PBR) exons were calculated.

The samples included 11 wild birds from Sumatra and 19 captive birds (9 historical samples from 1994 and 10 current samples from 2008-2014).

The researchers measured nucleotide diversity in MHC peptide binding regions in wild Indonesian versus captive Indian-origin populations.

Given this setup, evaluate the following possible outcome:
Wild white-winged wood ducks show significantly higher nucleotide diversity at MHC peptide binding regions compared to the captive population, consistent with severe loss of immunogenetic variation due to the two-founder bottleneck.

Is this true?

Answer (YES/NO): NO